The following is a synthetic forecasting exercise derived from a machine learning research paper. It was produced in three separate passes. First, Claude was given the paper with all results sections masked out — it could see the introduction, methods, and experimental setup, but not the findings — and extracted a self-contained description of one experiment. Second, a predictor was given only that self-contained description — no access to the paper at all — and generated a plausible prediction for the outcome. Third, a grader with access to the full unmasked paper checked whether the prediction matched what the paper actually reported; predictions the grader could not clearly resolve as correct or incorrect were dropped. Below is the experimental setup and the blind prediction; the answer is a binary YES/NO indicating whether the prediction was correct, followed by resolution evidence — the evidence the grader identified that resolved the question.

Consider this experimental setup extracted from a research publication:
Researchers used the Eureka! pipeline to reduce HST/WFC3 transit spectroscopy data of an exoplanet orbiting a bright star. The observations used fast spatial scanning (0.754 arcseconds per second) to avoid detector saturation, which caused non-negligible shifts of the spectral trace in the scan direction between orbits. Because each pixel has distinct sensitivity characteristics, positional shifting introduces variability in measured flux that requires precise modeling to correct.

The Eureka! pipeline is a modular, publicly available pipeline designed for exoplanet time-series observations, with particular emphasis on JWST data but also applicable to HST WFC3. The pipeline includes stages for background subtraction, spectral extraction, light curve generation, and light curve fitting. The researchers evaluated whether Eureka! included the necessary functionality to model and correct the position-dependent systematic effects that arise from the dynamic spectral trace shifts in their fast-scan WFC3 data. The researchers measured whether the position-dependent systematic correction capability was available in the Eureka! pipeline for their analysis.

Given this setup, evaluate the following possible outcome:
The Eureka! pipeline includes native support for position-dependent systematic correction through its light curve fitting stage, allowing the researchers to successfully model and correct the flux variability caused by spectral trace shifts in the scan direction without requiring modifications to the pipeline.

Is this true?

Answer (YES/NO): NO